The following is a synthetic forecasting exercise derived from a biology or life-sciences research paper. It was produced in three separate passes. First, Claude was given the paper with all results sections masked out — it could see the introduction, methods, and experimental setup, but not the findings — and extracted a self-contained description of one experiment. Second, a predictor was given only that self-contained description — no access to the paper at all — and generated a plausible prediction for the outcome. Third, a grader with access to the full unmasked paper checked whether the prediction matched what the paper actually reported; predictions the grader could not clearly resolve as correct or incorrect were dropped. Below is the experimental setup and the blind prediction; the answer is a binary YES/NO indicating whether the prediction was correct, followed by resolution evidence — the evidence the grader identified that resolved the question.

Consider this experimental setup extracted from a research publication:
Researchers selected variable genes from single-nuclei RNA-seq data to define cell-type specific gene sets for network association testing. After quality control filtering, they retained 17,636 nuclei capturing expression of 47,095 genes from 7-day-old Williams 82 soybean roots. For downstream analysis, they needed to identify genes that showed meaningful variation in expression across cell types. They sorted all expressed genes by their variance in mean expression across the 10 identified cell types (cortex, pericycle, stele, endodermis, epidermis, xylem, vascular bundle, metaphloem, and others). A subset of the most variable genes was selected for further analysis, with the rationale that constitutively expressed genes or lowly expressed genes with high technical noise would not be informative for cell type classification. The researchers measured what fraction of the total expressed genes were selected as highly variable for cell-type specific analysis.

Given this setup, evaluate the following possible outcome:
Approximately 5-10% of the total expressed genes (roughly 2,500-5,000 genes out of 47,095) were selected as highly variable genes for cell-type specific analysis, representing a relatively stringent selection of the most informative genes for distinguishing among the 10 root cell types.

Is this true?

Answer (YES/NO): YES